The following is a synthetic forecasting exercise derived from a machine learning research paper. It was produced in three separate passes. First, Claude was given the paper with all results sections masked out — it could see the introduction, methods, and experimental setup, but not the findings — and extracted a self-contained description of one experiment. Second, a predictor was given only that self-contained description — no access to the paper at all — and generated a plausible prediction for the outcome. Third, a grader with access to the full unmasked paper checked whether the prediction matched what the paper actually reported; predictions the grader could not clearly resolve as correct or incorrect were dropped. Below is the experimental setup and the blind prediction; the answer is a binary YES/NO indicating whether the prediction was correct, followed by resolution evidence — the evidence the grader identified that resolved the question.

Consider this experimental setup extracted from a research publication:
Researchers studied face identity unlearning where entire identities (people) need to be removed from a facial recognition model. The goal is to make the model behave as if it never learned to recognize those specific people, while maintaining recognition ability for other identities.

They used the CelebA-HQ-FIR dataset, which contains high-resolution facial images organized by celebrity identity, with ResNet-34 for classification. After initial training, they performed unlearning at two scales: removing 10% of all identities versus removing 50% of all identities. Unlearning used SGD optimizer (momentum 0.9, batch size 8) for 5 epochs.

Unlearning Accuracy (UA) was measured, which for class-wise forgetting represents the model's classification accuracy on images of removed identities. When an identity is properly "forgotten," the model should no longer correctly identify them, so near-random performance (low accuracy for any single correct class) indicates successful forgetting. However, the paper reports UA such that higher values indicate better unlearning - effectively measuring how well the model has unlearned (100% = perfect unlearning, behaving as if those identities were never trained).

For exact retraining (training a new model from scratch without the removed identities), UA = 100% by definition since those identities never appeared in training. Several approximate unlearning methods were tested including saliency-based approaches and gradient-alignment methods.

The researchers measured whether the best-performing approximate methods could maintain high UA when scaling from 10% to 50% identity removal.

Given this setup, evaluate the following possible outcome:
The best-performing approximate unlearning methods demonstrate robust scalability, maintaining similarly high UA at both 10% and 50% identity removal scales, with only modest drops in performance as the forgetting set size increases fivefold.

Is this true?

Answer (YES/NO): YES